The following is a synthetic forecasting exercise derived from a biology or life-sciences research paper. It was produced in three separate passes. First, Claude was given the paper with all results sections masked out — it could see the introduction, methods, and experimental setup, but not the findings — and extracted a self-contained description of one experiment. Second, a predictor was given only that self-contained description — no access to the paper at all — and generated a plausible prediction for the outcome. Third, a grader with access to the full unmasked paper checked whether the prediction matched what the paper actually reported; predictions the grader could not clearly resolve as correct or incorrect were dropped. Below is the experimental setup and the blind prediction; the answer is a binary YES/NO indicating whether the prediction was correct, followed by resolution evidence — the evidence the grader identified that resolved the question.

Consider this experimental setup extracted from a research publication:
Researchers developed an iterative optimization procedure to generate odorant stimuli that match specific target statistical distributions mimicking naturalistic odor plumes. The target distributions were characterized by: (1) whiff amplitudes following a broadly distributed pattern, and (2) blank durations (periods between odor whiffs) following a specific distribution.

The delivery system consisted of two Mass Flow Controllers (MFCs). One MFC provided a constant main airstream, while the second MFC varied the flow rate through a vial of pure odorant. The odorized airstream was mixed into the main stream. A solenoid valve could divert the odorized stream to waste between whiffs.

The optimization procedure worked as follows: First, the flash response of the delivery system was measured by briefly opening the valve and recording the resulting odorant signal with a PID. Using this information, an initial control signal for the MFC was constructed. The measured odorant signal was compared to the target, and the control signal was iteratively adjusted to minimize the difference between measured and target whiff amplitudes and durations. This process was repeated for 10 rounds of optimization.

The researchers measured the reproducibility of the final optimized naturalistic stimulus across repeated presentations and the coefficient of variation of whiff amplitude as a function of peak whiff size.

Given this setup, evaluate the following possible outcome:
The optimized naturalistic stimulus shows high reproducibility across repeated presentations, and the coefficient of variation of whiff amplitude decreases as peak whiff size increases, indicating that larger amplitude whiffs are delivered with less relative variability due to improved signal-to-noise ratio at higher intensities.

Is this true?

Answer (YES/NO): NO